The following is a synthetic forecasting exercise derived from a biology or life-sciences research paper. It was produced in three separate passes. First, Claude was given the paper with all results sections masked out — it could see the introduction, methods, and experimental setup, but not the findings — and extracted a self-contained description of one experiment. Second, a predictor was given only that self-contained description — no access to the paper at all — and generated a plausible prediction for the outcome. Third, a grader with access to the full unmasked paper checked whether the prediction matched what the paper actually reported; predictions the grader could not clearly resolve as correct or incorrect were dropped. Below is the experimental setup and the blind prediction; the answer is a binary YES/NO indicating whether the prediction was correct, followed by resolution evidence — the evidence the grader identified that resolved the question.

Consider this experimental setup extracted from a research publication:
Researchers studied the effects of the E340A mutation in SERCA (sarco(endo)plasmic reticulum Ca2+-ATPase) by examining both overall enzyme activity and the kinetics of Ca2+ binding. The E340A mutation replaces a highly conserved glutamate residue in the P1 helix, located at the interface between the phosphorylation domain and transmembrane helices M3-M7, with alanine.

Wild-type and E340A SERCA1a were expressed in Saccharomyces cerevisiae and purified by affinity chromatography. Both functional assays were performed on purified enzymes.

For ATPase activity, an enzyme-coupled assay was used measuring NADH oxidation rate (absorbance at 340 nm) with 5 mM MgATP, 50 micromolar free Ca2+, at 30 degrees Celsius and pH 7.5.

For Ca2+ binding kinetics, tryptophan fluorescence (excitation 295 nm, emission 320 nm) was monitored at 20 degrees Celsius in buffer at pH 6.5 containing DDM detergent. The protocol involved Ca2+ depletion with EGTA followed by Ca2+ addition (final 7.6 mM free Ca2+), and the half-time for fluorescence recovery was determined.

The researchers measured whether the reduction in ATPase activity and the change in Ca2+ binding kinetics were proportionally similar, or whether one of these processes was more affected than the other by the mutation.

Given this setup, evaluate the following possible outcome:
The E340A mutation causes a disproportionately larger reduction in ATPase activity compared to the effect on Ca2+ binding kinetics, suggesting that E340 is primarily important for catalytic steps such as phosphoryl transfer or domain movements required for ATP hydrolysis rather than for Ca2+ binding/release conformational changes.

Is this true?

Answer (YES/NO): NO